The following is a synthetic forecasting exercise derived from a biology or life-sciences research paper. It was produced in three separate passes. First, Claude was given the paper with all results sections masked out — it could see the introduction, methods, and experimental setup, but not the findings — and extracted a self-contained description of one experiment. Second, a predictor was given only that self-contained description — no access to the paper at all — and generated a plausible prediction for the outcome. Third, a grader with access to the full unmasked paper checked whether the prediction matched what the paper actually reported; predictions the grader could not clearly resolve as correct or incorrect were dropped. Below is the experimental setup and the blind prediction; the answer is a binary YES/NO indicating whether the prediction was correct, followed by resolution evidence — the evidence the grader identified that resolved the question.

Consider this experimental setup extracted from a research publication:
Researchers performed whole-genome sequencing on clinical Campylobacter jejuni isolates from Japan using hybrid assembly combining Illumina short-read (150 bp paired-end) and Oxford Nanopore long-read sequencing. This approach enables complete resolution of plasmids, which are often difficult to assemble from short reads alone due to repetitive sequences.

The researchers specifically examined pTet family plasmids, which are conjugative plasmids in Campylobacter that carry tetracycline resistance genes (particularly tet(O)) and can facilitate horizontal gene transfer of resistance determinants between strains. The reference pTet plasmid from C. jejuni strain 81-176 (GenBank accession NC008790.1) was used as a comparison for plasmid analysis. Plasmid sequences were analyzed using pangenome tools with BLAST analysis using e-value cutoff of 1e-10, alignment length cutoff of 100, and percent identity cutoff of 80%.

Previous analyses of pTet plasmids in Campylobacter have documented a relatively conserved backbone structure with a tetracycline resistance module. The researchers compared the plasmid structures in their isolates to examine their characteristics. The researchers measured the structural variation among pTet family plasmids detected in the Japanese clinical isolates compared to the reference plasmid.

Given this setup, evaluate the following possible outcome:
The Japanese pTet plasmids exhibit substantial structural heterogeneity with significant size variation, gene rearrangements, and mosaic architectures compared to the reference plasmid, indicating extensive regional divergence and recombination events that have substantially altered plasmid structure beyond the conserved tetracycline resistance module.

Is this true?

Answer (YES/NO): NO